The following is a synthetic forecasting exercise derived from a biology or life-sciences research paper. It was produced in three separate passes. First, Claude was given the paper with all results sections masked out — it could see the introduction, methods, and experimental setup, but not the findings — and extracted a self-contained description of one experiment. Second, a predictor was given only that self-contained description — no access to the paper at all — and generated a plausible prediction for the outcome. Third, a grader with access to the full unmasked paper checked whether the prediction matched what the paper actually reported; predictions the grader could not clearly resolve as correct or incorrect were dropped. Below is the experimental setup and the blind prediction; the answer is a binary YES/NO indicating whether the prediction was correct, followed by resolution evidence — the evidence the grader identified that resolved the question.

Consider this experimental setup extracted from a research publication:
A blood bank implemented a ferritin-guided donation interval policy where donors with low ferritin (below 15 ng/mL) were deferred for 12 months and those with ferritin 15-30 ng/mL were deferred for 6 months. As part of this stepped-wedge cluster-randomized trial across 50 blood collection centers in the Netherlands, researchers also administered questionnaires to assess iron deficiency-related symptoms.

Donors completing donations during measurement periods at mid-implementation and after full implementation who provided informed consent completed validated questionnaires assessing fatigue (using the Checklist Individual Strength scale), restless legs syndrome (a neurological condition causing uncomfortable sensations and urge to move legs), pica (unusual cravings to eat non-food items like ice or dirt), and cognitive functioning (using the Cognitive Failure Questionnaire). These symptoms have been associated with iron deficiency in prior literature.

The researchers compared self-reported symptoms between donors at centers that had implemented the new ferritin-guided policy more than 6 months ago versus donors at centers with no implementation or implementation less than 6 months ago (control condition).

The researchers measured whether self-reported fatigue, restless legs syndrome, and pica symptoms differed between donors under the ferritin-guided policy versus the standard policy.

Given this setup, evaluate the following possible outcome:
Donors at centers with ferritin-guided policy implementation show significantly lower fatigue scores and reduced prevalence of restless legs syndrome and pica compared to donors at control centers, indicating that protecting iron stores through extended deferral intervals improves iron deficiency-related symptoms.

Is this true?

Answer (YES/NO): NO